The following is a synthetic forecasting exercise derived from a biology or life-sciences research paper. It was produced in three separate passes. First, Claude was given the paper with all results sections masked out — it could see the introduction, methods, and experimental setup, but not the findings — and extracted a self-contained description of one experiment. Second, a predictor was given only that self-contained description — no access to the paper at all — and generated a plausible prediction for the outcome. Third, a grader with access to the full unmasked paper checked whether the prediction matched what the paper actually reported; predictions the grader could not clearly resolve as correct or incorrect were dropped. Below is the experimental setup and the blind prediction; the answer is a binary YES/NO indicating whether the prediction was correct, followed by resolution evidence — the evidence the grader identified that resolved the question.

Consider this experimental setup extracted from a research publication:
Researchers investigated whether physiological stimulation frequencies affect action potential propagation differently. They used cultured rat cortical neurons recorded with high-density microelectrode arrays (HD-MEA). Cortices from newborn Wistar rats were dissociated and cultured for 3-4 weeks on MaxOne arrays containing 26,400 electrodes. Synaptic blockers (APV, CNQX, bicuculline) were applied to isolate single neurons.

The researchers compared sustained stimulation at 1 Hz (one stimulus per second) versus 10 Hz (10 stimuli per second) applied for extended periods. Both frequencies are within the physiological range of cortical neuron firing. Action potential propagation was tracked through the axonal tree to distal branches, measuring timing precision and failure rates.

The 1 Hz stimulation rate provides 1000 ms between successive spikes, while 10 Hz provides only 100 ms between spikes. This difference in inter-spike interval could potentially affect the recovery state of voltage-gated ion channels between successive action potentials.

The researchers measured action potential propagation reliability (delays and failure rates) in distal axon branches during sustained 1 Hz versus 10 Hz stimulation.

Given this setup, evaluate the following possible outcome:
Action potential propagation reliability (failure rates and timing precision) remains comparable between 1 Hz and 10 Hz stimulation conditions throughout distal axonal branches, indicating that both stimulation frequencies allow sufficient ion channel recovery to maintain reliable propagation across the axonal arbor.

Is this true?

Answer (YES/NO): NO